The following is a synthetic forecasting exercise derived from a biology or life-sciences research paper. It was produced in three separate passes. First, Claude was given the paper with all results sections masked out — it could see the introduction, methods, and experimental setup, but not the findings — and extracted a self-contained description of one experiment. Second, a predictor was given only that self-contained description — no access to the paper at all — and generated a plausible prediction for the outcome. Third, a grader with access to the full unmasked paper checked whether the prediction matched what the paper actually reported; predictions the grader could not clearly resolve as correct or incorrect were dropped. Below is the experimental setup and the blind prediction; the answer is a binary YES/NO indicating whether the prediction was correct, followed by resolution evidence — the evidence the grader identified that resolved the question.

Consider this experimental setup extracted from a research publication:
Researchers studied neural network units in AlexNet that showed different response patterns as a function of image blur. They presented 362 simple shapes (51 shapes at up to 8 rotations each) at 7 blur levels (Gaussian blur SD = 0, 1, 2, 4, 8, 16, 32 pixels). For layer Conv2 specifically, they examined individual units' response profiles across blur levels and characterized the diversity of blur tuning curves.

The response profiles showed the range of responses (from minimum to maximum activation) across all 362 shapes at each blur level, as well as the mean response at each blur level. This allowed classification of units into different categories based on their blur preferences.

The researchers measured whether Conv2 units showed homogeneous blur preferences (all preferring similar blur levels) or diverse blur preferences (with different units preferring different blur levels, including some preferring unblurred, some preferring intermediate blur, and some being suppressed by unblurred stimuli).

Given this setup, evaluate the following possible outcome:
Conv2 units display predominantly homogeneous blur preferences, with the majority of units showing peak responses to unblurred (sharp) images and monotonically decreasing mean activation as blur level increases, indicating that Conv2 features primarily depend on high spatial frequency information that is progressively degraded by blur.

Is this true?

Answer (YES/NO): NO